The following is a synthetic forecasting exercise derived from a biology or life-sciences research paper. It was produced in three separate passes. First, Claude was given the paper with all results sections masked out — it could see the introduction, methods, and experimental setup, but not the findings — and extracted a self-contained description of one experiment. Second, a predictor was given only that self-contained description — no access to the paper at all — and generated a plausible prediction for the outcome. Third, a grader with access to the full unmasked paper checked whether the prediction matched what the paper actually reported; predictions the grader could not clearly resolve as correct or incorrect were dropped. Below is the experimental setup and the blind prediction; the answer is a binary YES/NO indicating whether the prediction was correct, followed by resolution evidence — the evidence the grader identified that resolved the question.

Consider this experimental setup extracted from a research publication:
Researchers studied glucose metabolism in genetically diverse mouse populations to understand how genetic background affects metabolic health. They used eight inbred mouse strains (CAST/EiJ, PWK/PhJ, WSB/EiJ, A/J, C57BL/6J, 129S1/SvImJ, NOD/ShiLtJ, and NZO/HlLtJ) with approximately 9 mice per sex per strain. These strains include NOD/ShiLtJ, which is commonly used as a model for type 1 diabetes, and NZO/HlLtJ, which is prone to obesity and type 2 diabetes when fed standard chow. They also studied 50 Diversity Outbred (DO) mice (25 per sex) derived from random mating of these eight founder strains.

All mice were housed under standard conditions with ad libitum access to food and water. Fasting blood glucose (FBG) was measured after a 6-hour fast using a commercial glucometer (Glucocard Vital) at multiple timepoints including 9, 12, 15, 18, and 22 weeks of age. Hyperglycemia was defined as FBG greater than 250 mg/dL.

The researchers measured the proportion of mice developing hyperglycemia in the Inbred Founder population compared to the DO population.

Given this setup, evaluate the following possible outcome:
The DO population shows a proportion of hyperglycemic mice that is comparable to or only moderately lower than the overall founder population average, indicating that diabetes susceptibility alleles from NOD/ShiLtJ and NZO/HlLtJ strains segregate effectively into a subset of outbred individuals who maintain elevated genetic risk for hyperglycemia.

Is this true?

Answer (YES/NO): NO